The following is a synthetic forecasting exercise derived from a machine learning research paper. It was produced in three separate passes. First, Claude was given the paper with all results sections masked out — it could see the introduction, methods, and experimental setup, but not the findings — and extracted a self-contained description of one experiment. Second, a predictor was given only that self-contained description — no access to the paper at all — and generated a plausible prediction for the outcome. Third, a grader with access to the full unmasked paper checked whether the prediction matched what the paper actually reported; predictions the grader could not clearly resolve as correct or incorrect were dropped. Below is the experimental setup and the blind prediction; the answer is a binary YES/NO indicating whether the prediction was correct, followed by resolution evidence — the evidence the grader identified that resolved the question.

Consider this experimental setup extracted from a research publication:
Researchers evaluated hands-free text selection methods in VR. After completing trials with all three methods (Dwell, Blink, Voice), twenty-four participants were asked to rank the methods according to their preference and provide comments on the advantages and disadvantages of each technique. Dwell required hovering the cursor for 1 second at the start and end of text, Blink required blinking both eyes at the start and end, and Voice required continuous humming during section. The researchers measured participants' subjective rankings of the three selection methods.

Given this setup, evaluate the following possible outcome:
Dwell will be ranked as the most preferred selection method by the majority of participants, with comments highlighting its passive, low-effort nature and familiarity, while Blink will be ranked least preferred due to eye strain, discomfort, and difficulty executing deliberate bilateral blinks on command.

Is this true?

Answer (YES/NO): NO